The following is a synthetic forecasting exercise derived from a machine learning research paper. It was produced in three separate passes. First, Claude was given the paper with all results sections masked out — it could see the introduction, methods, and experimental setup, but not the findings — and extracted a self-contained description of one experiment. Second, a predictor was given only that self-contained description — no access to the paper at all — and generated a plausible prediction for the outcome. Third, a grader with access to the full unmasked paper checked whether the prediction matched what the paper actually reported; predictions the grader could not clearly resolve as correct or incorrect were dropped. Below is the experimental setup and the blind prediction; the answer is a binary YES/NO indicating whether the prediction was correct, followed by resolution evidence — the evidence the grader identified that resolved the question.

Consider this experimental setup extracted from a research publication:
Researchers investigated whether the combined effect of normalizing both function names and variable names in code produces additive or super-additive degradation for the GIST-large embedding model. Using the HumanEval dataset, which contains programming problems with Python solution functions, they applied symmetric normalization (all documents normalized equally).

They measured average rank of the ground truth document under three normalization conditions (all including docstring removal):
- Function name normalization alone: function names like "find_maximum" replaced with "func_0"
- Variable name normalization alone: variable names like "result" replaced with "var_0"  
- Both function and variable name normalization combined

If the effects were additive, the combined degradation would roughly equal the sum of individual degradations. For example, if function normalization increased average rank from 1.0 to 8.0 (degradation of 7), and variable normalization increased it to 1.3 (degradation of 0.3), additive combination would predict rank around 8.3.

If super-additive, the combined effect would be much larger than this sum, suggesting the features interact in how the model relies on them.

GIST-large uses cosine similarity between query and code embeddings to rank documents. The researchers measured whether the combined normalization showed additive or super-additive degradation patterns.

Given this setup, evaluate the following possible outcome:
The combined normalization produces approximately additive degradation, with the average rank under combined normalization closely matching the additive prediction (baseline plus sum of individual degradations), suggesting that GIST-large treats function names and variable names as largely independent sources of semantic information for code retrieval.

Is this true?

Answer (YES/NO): NO